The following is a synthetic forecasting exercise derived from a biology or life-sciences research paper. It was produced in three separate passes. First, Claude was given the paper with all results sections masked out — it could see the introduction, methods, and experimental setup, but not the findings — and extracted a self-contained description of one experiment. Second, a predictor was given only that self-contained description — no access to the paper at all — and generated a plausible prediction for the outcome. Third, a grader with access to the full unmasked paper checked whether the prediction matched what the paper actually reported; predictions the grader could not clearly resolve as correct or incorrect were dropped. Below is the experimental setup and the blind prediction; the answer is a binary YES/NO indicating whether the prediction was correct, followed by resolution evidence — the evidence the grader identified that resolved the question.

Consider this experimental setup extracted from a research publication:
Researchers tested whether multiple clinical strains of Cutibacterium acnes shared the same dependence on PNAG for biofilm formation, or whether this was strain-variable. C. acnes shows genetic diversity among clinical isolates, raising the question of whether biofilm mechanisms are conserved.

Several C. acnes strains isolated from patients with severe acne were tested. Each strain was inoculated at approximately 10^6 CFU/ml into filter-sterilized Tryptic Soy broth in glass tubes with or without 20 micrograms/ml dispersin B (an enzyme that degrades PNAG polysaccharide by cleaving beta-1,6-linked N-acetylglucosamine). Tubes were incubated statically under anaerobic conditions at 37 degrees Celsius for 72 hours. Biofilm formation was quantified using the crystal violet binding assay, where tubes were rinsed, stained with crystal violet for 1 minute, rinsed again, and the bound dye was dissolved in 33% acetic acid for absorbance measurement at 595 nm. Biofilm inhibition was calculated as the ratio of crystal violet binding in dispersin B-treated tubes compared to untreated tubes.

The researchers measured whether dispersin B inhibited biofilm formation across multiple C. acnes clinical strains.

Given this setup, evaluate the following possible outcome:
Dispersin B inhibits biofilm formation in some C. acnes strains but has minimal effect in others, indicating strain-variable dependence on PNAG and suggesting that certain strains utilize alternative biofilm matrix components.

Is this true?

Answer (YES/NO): NO